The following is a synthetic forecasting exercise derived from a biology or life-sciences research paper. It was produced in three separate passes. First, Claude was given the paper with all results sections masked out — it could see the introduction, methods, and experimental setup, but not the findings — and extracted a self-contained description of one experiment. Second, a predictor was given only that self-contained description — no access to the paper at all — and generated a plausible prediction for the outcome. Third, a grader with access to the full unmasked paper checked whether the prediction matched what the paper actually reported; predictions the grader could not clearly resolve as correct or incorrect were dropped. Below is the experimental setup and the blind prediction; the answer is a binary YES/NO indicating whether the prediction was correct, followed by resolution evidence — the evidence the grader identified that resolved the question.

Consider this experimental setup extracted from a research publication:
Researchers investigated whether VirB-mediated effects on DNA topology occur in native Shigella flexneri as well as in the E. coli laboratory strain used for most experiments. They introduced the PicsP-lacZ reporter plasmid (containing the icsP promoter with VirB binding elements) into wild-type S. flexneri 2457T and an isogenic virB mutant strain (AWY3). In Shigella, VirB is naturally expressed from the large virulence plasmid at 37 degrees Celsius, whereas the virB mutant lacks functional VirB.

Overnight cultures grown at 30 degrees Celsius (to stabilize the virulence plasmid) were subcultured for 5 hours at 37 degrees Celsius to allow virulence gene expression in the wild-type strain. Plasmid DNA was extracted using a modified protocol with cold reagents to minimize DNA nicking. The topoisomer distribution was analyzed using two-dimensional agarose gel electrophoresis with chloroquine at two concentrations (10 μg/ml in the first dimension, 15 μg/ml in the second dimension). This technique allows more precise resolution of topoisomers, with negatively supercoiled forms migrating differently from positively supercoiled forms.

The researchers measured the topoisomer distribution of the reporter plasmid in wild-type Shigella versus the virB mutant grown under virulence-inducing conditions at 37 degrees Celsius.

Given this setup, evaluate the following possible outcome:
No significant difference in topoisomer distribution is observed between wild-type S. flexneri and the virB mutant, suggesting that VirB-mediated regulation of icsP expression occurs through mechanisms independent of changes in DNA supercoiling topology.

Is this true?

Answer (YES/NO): NO